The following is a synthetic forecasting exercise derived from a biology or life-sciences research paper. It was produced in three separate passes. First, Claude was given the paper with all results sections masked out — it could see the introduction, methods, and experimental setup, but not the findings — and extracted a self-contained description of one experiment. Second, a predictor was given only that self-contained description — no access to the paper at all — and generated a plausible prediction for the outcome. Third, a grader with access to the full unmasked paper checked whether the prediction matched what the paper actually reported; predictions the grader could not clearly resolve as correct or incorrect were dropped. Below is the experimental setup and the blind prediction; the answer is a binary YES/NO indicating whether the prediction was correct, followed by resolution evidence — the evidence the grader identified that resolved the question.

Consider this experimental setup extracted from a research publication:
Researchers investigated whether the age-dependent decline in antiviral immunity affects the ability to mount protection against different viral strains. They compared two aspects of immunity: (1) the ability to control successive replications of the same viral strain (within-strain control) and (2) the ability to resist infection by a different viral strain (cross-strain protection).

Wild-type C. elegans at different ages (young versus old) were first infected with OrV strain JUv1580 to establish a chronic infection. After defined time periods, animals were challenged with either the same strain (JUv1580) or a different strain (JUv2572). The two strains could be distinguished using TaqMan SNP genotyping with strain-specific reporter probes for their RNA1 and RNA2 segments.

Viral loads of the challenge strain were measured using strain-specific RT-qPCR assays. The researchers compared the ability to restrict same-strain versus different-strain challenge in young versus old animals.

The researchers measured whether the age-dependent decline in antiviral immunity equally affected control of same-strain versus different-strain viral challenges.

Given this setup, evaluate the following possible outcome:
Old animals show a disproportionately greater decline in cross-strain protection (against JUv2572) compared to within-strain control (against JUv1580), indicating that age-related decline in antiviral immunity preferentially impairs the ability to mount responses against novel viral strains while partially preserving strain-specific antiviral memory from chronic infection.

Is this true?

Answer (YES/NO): NO